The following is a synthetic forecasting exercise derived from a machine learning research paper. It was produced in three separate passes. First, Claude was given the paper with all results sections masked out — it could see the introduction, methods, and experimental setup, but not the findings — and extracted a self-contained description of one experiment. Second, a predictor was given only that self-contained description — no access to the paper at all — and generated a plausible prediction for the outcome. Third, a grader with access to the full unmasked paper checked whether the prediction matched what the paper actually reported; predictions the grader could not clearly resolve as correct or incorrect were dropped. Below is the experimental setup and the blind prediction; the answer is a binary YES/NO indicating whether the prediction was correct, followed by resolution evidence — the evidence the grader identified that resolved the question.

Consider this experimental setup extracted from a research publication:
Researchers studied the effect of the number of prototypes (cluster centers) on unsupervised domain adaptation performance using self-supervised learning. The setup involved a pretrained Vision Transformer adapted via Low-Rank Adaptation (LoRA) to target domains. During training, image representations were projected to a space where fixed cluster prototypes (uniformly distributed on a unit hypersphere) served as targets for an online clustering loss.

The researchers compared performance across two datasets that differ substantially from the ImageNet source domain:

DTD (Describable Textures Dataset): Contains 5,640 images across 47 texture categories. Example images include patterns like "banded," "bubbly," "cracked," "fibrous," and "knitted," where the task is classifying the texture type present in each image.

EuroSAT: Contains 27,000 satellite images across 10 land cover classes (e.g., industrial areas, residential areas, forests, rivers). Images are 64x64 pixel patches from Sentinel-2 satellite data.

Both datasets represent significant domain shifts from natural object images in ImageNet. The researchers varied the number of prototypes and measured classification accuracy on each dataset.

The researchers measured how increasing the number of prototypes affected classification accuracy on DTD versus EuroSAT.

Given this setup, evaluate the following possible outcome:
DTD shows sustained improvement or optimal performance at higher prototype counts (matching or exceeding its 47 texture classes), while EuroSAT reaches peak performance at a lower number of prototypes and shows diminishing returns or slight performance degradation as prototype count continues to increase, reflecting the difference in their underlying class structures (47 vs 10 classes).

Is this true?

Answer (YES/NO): NO